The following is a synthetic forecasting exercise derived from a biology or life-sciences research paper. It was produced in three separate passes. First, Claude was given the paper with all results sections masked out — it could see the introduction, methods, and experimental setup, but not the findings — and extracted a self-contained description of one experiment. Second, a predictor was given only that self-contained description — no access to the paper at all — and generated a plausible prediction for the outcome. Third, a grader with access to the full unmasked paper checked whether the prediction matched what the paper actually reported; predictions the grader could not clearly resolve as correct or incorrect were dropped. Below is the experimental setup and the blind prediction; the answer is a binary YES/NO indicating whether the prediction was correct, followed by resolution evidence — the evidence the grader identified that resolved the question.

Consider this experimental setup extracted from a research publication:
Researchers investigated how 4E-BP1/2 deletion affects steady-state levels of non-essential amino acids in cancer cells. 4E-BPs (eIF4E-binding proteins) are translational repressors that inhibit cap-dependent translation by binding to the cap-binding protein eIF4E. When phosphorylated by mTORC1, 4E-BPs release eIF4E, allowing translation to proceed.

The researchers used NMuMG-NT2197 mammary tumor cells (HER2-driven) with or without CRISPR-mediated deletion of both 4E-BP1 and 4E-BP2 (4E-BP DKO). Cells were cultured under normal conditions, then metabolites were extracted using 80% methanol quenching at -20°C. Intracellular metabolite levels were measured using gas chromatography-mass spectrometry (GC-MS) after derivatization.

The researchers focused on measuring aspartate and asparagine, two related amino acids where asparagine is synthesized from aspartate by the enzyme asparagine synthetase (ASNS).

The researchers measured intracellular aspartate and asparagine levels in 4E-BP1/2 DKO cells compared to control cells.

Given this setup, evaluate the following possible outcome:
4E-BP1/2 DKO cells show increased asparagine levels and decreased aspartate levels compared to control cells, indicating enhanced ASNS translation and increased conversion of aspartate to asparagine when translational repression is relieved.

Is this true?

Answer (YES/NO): NO